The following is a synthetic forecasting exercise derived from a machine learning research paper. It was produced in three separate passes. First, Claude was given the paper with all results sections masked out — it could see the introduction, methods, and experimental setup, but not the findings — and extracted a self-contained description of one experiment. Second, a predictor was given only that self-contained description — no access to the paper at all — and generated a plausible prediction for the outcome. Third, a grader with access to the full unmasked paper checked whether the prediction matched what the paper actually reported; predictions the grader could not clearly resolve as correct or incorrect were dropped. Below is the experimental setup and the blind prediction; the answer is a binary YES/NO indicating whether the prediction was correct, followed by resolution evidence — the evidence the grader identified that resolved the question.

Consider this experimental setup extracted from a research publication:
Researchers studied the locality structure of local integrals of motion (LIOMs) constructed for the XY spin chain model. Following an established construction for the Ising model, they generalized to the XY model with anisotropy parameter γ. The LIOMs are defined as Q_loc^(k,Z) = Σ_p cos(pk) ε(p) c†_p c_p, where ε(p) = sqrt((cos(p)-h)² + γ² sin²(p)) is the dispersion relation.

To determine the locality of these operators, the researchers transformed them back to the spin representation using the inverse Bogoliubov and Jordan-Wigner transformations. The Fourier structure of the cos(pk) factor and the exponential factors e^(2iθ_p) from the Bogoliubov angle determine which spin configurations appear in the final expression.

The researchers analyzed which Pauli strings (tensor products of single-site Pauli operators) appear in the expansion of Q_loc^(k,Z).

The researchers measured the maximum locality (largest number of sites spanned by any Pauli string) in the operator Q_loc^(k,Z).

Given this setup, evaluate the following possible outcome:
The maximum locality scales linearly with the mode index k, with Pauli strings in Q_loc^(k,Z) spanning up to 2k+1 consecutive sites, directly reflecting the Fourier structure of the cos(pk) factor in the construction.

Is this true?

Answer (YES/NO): NO